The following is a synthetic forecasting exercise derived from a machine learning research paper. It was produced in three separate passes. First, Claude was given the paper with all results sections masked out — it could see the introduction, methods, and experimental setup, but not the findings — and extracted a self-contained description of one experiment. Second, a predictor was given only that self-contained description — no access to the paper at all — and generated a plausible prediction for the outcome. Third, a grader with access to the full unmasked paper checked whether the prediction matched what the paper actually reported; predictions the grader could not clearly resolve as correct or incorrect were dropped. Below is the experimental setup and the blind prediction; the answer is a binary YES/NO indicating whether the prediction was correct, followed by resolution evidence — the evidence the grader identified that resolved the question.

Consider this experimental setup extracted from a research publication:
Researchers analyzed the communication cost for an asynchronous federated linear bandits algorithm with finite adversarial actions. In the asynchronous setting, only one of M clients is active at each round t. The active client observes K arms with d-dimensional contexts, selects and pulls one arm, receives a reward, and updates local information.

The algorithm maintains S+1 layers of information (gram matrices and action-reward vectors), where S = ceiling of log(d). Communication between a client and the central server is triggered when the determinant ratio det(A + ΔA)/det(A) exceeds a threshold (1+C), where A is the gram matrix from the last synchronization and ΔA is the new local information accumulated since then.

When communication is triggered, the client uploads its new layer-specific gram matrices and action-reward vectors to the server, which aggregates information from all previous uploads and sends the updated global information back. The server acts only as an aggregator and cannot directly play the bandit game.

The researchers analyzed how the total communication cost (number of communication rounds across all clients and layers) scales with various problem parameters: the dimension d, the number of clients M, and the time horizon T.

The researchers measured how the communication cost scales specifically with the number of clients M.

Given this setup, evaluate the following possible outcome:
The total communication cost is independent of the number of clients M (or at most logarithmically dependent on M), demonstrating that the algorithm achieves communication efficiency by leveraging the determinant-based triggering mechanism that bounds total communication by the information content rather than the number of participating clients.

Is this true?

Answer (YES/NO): NO